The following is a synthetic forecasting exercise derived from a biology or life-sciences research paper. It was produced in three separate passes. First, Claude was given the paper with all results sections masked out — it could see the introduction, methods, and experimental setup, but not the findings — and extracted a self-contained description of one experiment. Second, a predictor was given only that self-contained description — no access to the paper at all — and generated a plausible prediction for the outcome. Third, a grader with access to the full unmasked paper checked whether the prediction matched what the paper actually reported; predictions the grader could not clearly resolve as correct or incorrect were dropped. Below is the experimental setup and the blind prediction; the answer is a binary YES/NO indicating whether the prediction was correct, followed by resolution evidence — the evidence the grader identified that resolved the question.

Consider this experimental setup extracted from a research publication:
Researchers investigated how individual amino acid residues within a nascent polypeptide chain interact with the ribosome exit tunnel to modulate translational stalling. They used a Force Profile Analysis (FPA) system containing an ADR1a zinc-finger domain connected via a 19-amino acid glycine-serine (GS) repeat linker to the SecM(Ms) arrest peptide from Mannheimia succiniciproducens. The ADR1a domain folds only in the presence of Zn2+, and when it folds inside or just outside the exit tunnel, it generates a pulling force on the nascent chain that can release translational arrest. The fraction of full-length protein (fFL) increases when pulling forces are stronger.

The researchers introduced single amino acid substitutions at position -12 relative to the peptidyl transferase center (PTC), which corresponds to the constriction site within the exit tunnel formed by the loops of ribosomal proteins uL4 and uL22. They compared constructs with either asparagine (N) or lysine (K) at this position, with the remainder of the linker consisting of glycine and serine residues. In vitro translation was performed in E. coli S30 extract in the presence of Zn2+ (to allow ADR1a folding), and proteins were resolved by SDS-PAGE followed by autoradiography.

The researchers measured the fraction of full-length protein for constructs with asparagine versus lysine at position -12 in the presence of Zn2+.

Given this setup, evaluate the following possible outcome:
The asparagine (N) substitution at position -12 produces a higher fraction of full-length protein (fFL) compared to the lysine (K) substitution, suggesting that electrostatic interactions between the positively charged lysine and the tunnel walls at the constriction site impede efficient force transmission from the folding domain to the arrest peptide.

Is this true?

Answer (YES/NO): NO